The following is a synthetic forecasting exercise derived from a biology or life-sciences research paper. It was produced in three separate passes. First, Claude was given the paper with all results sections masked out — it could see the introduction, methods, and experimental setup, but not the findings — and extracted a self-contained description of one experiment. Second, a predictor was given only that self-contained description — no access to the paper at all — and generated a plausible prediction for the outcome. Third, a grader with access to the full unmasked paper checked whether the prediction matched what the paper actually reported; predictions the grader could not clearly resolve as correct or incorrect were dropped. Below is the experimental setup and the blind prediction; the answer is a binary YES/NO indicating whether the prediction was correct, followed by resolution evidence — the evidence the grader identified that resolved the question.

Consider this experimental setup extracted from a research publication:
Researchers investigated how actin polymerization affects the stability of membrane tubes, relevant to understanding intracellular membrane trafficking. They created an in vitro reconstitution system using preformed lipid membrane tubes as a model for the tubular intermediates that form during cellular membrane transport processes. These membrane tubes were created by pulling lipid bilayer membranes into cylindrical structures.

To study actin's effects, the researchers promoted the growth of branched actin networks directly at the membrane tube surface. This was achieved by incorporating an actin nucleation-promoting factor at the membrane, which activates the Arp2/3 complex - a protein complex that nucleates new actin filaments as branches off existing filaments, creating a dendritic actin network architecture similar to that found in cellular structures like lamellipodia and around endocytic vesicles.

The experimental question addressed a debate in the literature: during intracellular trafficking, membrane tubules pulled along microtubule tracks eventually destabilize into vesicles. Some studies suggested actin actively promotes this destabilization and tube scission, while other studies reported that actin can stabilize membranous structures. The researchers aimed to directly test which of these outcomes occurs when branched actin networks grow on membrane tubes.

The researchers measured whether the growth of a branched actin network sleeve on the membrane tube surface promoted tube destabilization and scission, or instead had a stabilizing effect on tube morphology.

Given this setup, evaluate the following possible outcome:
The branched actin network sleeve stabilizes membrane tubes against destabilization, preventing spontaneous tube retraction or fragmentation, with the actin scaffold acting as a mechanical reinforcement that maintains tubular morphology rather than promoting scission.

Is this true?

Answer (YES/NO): YES